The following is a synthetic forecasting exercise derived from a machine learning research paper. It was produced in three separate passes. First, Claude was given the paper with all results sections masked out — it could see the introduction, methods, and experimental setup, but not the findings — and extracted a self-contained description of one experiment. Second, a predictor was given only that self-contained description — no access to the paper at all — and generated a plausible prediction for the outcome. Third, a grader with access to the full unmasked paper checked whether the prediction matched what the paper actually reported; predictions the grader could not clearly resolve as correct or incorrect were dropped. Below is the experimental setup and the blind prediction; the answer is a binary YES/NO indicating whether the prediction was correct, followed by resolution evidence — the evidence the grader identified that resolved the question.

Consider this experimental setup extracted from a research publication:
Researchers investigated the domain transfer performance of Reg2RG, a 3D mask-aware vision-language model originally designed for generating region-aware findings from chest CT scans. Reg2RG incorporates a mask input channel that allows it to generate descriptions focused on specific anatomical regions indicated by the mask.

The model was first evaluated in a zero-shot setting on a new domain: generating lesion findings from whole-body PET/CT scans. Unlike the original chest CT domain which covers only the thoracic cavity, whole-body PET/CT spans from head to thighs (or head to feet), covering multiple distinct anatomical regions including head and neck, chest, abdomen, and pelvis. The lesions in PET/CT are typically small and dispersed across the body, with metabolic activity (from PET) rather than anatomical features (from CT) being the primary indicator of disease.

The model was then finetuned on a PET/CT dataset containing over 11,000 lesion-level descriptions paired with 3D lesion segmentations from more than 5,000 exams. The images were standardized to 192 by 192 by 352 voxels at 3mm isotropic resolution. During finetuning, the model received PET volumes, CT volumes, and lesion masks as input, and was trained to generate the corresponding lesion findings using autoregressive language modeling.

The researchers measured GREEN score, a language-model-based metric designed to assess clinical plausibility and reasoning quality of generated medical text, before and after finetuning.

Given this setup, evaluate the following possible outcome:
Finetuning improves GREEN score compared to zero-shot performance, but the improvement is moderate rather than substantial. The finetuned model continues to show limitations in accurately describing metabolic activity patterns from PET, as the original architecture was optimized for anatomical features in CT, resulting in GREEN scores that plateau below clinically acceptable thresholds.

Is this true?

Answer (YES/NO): NO